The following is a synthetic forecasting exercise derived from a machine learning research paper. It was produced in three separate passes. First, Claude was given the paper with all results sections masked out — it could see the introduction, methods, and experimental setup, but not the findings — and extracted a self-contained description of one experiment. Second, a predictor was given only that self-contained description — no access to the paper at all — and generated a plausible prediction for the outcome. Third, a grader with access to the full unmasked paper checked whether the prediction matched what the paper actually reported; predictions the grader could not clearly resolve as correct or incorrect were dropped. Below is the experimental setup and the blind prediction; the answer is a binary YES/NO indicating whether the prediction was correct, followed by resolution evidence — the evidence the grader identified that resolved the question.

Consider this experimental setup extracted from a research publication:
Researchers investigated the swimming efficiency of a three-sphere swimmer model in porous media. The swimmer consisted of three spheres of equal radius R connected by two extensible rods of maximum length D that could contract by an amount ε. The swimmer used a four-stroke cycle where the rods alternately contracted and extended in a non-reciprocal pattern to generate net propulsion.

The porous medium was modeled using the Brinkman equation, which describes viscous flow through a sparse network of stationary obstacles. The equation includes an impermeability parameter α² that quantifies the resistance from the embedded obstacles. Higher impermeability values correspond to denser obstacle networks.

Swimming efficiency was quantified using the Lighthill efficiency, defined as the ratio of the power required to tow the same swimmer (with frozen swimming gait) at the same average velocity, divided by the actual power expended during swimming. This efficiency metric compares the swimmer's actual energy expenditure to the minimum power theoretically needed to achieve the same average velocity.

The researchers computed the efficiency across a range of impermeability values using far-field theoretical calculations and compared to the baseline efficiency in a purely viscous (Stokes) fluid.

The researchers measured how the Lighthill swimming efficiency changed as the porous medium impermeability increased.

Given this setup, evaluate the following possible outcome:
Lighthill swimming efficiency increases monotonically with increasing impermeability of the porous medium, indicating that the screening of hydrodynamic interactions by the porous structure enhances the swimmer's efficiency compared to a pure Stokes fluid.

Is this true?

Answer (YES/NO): NO